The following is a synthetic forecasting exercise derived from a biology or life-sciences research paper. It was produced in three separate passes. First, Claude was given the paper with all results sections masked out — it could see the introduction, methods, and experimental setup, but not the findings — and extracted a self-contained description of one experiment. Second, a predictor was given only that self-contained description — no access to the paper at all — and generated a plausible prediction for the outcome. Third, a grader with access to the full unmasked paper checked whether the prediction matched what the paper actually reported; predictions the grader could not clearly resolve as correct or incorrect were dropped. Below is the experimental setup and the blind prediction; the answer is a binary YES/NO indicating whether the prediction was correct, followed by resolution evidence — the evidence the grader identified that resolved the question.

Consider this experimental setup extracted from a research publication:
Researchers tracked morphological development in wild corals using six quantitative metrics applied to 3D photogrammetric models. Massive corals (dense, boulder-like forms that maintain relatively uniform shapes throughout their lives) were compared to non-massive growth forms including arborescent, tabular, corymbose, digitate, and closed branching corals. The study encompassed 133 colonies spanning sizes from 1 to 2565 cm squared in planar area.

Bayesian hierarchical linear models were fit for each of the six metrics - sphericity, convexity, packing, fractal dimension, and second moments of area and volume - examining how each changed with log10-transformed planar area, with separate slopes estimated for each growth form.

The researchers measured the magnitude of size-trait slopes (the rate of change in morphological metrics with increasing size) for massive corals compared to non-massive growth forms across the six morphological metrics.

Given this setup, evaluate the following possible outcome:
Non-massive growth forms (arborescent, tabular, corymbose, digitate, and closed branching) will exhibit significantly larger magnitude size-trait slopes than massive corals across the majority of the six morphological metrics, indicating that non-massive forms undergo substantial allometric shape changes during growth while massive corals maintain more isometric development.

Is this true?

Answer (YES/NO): YES